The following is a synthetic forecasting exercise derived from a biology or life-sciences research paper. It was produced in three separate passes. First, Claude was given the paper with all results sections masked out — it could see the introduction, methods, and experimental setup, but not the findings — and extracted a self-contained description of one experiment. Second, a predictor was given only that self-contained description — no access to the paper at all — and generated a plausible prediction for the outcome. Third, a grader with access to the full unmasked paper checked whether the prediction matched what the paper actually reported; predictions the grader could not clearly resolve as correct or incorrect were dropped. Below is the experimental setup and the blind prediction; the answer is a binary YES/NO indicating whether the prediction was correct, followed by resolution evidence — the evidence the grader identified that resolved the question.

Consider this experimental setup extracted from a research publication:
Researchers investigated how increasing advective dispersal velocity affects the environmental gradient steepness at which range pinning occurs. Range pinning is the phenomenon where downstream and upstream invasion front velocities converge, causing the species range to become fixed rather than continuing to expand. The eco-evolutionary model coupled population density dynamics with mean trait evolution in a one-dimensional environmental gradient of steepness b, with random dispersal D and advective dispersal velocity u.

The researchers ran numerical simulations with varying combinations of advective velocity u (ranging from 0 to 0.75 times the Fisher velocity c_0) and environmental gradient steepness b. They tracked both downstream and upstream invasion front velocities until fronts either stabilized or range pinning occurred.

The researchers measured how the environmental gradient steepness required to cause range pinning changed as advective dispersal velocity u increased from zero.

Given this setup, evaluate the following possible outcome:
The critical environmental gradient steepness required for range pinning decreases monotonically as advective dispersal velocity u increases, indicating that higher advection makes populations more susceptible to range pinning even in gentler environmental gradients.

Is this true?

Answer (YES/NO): YES